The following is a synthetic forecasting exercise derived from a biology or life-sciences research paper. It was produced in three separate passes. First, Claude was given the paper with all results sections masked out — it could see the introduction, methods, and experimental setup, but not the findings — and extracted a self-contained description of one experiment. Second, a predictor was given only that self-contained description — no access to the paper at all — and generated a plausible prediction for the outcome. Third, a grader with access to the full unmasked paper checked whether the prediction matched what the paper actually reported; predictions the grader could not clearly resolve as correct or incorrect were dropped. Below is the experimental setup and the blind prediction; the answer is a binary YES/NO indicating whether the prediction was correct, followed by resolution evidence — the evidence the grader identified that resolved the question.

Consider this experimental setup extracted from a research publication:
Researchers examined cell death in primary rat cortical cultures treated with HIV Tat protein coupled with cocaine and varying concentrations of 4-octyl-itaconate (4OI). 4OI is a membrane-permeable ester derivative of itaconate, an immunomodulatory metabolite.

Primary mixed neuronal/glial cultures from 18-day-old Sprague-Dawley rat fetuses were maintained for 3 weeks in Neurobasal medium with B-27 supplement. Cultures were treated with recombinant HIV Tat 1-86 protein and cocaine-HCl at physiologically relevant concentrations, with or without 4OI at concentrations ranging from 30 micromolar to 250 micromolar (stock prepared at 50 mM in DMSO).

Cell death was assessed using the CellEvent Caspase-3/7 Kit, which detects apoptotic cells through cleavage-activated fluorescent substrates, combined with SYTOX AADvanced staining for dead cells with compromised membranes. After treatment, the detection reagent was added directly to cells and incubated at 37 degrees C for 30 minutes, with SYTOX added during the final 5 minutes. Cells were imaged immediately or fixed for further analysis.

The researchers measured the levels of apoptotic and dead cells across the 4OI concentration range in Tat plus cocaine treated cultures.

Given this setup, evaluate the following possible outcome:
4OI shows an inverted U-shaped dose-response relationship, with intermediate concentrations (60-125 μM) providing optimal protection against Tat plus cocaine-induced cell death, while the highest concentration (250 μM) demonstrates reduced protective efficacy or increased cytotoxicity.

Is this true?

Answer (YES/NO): NO